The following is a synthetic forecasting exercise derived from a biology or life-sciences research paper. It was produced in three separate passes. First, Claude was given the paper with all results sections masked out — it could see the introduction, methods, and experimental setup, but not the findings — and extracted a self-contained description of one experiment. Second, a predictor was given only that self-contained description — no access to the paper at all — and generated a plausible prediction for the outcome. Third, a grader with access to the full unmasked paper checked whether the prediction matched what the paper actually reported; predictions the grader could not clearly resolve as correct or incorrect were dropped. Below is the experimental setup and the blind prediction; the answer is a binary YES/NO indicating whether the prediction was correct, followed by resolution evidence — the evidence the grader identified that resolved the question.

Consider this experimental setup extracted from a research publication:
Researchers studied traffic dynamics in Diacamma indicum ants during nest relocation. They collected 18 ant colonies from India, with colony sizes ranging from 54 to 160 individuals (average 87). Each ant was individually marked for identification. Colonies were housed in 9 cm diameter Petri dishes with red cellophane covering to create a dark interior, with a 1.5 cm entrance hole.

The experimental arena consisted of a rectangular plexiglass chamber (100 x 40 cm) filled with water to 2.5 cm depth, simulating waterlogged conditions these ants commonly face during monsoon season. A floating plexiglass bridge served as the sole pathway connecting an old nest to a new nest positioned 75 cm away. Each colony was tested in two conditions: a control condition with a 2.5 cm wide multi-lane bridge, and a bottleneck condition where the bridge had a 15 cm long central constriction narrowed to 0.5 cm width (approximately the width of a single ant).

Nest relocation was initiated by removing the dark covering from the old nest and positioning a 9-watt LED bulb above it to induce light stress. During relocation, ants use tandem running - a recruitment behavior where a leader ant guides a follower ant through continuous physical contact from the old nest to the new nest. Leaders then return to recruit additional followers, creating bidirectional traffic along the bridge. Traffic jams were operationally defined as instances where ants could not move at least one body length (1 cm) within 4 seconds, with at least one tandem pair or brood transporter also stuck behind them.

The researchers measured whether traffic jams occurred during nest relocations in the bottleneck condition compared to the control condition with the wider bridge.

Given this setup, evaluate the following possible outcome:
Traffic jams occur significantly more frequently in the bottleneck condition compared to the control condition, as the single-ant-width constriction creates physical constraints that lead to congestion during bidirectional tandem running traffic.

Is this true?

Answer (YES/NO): YES